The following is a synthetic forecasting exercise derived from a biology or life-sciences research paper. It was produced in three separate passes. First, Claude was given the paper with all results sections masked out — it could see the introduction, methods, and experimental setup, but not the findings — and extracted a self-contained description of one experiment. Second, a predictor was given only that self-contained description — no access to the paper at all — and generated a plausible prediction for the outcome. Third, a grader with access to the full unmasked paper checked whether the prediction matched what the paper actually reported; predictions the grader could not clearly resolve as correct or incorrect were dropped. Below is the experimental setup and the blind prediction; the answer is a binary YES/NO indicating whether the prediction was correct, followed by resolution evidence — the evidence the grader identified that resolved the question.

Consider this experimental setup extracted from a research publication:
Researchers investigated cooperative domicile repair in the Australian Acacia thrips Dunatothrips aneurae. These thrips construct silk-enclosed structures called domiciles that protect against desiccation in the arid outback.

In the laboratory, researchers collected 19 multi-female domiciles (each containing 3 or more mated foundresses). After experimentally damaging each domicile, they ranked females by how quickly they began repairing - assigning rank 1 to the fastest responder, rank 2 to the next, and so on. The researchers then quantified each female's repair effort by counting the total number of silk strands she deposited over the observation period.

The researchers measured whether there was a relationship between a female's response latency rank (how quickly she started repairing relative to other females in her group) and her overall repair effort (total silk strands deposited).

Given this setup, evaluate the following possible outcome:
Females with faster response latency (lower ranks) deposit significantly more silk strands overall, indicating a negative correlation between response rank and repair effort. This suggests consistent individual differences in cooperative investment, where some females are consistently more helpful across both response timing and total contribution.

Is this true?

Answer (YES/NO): YES